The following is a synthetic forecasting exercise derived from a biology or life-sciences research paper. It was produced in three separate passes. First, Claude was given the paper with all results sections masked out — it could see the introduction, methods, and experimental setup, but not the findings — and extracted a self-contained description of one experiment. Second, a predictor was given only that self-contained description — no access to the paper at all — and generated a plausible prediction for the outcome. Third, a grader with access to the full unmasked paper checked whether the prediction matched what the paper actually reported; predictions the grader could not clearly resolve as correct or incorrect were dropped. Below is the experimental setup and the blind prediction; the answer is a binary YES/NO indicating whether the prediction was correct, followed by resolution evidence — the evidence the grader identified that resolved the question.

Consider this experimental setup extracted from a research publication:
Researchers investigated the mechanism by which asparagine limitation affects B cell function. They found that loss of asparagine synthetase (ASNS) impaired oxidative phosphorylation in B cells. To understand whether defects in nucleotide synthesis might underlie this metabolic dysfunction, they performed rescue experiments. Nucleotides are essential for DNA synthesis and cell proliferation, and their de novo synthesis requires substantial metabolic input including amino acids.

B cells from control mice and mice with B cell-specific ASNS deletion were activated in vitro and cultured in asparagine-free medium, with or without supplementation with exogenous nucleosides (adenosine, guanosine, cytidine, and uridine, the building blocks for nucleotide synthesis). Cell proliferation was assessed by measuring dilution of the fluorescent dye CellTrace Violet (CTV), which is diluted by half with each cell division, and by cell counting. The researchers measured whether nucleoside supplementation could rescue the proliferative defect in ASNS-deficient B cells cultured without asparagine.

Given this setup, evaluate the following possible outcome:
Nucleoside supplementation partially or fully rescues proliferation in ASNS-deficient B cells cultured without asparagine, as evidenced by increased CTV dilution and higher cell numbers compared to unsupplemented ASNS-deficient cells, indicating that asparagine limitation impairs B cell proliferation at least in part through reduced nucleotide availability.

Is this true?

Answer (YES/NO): NO